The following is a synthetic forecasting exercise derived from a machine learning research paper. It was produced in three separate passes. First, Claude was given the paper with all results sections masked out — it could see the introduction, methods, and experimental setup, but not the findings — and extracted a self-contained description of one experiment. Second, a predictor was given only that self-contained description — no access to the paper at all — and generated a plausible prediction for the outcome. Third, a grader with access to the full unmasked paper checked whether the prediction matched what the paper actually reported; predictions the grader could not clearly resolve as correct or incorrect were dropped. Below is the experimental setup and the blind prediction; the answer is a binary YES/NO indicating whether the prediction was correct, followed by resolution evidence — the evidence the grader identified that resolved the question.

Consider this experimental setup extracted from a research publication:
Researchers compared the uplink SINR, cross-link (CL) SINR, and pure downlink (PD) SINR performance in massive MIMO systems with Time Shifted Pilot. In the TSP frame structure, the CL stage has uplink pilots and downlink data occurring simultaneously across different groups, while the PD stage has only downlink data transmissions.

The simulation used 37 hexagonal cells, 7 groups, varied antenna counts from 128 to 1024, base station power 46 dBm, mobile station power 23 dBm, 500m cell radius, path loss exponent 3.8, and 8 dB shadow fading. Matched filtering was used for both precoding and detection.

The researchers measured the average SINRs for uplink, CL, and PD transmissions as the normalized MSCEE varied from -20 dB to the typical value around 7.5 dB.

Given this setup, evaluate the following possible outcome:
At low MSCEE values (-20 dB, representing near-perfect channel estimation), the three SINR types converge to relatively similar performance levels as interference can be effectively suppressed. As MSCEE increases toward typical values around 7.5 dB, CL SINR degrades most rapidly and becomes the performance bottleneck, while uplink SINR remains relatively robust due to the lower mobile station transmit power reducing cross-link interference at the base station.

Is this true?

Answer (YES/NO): NO